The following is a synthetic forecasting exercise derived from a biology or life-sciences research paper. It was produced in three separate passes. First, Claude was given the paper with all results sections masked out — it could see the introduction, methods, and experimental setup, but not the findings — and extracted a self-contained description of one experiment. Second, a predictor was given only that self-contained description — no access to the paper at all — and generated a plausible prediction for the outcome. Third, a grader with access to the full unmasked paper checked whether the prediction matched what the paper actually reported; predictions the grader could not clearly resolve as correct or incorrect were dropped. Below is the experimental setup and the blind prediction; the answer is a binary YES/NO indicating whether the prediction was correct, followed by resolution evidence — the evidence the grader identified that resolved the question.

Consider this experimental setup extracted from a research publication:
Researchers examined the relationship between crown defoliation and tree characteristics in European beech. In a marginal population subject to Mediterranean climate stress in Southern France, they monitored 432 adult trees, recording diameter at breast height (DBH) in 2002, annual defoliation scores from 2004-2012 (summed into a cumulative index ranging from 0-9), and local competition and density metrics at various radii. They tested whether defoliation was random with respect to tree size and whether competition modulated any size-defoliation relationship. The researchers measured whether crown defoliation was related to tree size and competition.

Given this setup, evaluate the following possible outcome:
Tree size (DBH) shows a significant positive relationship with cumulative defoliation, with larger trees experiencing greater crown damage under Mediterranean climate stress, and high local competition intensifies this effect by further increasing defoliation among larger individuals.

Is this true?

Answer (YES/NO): YES